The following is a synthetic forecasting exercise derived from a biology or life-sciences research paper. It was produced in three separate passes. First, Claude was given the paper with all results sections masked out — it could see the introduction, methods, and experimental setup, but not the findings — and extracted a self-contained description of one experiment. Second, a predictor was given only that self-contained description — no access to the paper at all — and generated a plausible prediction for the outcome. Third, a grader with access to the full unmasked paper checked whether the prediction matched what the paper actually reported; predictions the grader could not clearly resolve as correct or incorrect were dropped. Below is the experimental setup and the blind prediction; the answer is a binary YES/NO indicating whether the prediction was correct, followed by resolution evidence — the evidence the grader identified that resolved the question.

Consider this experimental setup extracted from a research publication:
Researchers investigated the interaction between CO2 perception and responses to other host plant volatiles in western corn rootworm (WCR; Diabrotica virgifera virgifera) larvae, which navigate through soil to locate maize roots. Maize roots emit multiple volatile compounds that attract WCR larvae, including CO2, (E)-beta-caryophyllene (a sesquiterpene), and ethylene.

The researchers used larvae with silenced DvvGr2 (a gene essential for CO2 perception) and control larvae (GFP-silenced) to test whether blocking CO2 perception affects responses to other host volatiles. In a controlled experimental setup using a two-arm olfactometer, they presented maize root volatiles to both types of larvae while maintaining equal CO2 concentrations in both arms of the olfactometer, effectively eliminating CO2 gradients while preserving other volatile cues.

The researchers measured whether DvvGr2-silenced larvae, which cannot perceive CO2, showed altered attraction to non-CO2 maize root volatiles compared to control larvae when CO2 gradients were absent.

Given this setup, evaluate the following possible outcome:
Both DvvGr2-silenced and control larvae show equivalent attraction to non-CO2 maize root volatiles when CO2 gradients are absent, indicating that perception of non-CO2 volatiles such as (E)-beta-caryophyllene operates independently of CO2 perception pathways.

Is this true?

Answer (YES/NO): NO